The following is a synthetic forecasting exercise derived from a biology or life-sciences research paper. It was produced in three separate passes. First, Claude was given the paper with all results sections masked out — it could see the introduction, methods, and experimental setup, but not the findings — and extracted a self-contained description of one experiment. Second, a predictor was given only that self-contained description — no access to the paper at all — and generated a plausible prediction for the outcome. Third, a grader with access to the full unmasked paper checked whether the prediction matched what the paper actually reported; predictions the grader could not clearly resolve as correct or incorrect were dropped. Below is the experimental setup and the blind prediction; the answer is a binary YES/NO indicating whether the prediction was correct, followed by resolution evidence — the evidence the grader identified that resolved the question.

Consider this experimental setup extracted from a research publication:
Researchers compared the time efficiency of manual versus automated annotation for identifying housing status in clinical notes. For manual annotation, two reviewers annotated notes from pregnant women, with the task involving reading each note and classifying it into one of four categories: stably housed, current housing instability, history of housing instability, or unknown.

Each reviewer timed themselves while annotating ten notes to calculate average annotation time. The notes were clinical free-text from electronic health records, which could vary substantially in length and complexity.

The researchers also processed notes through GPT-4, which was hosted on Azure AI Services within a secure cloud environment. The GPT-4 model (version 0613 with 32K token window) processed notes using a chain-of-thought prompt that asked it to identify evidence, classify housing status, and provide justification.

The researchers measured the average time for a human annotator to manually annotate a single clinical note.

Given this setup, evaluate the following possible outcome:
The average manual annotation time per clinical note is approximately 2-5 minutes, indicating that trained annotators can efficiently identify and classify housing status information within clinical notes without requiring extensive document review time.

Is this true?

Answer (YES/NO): NO